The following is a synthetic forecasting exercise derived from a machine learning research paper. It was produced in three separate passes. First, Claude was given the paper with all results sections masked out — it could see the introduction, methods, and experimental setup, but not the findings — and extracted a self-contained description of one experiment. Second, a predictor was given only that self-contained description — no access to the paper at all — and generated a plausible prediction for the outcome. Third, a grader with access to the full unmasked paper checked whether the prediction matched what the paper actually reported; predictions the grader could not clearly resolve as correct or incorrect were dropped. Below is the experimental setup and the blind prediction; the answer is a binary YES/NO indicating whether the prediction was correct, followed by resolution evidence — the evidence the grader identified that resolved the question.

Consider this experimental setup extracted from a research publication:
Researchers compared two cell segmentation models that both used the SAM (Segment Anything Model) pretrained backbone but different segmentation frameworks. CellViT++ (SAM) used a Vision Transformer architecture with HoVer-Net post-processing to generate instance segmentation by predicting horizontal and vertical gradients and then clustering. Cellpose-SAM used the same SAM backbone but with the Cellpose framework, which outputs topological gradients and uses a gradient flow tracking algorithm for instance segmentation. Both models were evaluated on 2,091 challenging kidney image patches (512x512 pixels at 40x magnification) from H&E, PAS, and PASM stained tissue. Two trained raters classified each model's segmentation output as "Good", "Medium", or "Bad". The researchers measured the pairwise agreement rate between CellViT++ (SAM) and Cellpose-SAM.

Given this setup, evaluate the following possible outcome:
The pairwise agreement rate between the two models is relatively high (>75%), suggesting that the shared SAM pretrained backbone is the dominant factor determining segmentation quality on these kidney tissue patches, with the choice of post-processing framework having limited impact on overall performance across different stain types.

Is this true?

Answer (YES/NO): NO